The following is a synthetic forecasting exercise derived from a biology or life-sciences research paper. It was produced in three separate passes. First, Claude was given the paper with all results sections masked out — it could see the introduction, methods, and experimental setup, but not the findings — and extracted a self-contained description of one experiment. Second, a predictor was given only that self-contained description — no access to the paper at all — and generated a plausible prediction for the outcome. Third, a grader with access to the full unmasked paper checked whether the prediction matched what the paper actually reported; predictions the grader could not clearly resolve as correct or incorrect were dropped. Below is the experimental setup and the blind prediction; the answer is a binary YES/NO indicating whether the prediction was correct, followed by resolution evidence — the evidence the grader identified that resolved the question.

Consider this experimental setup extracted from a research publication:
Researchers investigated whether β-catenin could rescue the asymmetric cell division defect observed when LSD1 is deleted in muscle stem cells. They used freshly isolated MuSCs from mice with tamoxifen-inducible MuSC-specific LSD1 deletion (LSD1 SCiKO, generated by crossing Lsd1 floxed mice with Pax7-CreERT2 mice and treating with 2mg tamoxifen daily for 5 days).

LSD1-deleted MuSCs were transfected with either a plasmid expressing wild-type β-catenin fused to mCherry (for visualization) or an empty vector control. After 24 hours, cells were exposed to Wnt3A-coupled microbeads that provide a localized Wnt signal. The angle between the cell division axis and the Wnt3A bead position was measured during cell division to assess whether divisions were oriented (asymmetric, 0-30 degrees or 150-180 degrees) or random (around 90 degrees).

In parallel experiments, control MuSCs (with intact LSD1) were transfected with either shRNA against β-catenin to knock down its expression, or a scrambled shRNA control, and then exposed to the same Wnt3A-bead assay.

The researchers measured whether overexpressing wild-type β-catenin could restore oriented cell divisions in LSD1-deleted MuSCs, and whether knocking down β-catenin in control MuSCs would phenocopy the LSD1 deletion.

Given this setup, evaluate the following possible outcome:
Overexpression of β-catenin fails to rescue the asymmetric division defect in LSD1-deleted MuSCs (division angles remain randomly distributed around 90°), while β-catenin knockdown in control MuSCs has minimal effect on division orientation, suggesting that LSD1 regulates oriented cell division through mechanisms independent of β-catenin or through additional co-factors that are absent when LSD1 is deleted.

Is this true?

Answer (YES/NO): NO